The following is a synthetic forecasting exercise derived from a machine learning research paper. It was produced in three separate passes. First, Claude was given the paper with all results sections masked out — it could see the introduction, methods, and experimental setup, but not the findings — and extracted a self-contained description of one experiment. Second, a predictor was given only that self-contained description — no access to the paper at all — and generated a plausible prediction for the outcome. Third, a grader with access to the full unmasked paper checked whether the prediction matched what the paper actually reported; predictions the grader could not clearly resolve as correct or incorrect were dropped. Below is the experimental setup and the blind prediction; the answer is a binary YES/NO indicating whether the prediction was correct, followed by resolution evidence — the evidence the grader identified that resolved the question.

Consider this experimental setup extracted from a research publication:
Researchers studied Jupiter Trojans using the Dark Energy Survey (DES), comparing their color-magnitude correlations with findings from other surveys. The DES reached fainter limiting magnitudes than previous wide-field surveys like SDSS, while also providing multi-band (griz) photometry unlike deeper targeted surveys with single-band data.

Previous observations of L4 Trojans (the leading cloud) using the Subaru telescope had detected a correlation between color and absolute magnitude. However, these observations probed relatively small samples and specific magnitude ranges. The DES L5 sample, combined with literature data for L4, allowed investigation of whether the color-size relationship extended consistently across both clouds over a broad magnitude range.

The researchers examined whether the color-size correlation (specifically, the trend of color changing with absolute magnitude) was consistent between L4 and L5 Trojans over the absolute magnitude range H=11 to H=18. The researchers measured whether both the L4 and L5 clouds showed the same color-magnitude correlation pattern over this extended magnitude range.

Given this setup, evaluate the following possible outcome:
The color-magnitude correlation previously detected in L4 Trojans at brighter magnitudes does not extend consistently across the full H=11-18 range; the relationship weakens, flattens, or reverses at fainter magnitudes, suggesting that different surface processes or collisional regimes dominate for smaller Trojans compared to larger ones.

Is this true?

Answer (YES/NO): NO